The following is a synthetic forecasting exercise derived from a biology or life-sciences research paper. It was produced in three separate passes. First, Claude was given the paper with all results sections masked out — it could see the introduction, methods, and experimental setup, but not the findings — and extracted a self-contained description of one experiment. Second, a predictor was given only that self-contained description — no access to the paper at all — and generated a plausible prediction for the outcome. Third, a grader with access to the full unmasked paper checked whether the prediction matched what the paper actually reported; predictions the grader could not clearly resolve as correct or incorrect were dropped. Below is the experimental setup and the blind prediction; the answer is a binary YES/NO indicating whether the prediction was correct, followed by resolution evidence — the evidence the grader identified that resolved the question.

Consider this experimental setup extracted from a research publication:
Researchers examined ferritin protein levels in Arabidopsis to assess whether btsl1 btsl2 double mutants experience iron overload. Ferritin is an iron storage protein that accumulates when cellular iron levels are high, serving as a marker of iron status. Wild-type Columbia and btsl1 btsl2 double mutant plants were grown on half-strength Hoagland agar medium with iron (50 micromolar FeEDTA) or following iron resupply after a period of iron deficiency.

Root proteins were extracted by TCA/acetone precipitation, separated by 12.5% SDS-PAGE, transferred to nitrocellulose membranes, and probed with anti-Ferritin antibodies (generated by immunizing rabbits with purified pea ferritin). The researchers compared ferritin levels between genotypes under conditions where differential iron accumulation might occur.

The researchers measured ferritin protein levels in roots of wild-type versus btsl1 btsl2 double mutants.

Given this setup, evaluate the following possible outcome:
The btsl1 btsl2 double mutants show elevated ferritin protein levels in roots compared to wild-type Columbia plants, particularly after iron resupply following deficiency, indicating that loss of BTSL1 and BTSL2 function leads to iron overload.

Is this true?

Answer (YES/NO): YES